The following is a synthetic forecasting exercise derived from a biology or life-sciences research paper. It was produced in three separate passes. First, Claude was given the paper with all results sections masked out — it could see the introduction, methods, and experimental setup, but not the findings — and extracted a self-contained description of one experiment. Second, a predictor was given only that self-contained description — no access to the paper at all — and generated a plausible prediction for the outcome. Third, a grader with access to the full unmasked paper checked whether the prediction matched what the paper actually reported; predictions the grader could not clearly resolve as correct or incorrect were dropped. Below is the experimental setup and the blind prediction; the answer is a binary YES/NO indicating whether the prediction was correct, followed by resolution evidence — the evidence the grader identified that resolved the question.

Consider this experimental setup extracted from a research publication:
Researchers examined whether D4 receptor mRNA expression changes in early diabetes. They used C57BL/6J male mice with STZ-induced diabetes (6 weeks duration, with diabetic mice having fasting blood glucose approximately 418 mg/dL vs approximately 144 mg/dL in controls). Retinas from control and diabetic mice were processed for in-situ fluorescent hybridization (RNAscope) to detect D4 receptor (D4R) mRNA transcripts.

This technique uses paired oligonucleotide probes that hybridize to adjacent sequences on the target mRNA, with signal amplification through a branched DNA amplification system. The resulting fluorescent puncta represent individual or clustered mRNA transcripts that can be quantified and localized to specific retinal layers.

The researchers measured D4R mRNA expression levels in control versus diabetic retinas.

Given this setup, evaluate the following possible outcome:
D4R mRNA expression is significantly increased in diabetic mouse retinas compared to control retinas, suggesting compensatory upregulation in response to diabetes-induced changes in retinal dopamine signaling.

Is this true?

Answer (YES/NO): YES